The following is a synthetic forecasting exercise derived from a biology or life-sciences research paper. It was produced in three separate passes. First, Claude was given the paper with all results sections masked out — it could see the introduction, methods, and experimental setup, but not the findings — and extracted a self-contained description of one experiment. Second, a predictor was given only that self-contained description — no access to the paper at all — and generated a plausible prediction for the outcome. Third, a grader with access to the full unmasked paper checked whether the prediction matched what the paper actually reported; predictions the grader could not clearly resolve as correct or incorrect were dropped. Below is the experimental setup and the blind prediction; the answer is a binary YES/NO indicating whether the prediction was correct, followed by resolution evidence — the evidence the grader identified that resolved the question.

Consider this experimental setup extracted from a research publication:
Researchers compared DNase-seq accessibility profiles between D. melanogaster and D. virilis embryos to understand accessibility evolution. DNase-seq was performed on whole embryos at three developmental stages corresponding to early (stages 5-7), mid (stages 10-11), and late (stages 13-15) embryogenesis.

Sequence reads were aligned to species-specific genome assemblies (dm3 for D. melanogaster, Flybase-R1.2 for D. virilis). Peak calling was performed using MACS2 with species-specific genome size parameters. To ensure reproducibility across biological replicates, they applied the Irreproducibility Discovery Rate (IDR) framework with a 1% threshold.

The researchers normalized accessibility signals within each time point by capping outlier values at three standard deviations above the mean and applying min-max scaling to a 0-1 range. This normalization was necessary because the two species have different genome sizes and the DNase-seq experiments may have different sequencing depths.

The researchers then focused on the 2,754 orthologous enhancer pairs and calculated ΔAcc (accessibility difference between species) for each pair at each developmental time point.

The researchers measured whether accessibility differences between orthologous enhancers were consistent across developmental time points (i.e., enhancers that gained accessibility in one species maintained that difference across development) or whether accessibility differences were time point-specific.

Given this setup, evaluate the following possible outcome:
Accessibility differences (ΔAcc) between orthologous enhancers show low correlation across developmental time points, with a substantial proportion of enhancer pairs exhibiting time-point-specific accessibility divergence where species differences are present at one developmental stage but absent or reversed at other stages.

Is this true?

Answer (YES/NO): NO